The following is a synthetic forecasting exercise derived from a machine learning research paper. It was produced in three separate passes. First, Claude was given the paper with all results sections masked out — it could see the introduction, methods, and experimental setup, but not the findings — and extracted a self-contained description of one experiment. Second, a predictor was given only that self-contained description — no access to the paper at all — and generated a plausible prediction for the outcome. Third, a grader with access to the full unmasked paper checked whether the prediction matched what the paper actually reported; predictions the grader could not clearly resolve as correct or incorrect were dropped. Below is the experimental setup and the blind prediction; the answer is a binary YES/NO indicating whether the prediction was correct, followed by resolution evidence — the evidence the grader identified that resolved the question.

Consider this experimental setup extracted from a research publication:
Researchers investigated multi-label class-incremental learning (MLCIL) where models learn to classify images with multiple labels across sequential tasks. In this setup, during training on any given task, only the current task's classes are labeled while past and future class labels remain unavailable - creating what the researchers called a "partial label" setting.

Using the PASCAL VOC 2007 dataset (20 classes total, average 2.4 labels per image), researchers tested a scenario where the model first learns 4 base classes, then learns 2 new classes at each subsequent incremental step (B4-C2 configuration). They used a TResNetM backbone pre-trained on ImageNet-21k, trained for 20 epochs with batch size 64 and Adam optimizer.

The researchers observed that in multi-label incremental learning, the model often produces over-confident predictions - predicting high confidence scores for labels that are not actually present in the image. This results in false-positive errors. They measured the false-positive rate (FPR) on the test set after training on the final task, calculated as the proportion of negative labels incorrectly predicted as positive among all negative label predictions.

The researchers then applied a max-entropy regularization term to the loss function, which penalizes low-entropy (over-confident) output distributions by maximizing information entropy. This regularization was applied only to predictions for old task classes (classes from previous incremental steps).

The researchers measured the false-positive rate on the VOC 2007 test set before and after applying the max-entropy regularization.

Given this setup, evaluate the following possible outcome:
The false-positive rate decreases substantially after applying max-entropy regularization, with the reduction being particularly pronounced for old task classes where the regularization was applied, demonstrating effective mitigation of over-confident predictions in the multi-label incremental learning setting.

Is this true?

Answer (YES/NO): YES